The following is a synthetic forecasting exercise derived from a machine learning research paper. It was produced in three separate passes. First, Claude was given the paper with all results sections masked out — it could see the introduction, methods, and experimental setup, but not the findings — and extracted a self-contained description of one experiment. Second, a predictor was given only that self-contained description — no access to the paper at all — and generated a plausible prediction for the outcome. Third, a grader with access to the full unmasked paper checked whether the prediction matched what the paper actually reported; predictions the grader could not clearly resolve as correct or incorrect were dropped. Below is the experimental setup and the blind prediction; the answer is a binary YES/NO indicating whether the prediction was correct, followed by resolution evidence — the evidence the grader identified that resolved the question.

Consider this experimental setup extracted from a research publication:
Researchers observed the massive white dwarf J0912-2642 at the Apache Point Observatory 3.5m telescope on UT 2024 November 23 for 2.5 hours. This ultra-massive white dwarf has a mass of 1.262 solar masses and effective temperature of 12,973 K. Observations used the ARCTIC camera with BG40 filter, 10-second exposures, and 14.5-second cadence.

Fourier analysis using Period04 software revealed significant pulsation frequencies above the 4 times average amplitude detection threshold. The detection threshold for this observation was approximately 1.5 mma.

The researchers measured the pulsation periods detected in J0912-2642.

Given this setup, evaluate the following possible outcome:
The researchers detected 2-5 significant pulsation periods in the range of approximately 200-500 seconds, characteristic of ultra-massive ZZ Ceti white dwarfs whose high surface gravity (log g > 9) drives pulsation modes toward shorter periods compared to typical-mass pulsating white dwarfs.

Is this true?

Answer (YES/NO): NO